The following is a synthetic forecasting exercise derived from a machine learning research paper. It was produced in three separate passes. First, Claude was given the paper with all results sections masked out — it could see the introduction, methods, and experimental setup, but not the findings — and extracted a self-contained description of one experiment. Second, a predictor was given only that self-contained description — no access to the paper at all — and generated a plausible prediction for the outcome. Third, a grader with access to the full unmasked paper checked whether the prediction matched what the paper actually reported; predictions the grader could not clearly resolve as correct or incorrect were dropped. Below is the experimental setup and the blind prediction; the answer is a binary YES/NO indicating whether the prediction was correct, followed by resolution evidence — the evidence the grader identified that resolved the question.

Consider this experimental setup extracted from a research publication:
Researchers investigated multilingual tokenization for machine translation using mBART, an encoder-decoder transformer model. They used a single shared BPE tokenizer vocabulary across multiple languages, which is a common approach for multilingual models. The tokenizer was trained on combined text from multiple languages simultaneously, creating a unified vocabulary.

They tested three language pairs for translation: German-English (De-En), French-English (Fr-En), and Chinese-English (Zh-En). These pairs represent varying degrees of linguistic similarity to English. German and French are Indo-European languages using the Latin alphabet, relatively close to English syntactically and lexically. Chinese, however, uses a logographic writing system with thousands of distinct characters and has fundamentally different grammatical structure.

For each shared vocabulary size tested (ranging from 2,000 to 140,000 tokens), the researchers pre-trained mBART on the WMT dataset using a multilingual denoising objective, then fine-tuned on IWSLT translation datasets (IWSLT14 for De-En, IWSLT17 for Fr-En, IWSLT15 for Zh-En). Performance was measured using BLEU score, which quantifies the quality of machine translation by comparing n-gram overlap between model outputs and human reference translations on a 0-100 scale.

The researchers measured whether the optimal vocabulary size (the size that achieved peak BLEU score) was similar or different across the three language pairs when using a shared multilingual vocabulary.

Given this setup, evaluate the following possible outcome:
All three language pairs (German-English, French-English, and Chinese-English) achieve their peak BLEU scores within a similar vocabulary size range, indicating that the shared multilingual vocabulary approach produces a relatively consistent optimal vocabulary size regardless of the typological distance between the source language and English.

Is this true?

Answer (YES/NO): NO